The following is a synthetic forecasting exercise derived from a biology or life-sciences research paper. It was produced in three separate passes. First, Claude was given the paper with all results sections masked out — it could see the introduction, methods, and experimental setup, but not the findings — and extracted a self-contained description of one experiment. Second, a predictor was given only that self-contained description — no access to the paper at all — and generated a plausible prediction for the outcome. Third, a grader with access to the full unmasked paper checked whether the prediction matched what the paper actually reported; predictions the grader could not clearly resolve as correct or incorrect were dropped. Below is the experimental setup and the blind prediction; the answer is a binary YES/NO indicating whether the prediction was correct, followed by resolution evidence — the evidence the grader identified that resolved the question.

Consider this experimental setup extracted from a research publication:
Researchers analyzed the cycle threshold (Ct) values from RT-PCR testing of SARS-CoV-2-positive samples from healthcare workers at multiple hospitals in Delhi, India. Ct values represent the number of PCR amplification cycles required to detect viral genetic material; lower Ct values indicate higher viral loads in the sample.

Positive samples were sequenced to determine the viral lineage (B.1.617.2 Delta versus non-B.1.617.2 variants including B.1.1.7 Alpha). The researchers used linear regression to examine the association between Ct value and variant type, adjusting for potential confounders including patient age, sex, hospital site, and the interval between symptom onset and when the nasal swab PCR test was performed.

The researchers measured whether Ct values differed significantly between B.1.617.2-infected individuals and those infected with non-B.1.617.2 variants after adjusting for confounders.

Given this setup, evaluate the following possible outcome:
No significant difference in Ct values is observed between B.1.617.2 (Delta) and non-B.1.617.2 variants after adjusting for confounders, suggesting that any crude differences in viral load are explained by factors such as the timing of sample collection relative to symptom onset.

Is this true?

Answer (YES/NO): NO